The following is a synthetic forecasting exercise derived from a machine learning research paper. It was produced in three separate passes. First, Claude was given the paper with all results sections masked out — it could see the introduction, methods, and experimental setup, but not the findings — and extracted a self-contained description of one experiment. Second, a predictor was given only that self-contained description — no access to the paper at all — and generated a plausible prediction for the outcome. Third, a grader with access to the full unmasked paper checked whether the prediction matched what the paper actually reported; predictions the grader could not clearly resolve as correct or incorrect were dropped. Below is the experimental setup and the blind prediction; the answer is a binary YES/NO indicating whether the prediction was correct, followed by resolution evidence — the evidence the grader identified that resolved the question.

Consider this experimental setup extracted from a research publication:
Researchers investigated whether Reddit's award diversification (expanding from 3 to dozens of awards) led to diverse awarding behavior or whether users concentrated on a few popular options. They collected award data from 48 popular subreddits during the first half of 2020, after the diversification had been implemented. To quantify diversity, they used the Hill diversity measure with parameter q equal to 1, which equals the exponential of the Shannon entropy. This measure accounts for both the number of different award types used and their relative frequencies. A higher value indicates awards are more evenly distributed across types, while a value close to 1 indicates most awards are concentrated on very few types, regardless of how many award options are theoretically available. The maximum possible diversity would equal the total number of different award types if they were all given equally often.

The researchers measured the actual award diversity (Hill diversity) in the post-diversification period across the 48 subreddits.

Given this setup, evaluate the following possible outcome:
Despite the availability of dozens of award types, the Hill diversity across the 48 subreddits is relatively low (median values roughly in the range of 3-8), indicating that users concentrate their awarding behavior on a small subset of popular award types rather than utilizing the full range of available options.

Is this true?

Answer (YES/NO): NO